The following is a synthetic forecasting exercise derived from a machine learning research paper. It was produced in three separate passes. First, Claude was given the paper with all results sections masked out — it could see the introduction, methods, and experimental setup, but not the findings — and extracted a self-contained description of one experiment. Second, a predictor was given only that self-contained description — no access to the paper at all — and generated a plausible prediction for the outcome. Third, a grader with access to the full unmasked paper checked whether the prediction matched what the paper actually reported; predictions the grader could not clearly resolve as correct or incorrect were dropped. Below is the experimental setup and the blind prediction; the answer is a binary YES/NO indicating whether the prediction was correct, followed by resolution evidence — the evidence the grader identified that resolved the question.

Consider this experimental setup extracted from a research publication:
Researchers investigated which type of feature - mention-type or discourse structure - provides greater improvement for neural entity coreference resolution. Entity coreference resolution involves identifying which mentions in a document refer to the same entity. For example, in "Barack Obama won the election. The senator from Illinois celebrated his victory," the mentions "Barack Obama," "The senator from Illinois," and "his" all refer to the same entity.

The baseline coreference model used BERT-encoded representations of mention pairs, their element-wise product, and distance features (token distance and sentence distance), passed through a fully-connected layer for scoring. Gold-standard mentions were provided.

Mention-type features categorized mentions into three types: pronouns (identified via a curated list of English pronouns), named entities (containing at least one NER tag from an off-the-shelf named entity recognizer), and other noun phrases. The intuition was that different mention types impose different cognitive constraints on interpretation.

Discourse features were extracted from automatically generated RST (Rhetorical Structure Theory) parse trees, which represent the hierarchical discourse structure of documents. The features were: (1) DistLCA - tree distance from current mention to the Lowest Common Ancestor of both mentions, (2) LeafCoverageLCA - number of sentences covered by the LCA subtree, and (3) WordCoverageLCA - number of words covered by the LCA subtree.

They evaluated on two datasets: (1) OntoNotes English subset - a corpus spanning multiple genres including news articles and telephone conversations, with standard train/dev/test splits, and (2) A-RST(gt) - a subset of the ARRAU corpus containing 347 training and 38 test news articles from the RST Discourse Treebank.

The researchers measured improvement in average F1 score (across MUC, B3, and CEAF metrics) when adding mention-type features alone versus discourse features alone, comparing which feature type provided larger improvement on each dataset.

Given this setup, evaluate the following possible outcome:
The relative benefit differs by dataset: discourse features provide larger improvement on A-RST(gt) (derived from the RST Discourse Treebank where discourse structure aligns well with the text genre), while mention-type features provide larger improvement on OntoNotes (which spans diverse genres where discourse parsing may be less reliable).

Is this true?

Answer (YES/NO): YES